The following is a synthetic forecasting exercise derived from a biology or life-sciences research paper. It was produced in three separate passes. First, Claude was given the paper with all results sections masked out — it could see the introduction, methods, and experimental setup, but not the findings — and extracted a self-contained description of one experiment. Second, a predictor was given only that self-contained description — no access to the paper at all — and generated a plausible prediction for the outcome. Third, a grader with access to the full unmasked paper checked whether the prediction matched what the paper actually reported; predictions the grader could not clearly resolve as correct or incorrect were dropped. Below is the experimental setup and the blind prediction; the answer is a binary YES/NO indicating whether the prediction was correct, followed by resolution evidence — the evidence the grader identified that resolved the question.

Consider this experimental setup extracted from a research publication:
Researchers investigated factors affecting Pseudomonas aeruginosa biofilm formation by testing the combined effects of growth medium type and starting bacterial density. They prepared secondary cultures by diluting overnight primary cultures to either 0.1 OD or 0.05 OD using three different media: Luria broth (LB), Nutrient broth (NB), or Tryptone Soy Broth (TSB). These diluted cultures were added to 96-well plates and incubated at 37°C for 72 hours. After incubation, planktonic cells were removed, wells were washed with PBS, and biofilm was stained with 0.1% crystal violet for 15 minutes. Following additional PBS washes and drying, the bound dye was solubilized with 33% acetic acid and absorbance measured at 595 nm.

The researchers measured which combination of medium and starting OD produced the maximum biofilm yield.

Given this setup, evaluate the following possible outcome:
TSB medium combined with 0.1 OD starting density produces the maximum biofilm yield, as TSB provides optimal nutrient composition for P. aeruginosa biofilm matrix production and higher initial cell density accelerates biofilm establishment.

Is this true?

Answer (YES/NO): NO